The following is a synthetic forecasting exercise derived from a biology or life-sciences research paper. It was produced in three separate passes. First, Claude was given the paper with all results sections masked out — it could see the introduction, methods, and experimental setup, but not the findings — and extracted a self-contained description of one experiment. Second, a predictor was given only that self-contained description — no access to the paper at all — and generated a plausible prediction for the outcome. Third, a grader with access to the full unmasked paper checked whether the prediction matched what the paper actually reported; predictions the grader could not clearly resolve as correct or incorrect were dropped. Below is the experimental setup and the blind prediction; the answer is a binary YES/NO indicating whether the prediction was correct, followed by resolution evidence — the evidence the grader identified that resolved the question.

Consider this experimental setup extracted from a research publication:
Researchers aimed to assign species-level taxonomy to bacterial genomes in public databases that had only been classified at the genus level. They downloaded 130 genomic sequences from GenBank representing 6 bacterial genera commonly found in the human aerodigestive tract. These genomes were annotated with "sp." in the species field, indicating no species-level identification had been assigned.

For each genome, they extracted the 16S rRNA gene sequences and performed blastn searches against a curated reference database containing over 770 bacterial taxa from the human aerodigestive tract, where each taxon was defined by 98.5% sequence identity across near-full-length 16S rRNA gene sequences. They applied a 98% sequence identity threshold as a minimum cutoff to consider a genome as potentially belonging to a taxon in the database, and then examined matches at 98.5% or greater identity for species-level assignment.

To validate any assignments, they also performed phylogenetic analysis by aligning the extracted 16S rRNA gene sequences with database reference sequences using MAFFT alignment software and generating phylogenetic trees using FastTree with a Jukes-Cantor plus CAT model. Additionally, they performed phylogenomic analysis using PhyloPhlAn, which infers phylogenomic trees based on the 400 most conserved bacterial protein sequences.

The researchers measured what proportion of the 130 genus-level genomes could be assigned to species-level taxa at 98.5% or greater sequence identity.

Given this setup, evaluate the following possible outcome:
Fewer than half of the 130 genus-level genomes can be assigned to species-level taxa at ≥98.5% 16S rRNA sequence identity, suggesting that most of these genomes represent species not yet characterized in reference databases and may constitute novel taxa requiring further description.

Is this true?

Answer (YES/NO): NO